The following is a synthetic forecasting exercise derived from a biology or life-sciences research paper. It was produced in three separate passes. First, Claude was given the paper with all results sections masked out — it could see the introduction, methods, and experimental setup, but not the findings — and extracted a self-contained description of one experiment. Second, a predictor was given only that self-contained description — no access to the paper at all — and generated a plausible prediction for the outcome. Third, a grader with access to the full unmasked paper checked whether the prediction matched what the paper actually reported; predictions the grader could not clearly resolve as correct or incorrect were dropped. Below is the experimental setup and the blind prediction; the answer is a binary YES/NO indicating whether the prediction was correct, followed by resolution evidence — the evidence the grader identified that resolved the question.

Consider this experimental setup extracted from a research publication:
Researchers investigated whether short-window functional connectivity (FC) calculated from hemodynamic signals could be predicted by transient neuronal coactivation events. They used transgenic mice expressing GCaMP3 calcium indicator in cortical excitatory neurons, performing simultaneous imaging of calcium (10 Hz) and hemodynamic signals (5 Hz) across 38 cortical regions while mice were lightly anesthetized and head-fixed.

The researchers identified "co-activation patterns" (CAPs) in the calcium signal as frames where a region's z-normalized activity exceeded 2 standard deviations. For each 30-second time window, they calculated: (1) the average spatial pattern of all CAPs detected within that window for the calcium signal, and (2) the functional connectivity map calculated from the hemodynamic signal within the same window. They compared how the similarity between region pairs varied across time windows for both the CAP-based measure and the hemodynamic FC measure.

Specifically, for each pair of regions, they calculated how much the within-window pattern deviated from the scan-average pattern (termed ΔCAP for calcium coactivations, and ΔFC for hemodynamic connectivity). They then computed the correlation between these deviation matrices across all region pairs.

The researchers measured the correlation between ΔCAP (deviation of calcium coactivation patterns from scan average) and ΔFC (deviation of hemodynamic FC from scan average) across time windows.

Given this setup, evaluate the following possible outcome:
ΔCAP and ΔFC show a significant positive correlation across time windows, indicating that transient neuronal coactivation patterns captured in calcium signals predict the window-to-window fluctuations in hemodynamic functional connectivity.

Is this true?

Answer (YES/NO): YES